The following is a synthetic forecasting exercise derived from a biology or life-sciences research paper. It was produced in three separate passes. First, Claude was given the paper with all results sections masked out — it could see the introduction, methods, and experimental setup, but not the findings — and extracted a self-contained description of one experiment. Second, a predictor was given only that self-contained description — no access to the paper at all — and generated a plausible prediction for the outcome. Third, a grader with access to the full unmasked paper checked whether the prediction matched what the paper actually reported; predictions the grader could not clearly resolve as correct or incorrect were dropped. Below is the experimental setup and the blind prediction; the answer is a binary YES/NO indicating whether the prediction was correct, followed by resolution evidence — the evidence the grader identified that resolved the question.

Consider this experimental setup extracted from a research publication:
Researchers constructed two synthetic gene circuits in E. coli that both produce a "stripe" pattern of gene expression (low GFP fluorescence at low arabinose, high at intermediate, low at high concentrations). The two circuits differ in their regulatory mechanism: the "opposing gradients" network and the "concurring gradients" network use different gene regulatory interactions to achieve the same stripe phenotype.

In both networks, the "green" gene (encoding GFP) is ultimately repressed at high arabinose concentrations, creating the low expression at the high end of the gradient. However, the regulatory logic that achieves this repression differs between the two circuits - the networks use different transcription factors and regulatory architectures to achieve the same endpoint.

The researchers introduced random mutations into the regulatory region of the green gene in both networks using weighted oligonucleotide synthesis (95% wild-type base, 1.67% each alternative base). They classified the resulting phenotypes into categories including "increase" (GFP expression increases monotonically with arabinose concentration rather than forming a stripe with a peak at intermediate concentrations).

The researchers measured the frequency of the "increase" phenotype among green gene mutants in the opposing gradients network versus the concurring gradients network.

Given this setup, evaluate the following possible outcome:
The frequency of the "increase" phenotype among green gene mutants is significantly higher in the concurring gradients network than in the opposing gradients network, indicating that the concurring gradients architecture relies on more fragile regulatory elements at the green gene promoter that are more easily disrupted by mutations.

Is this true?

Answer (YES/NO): YES